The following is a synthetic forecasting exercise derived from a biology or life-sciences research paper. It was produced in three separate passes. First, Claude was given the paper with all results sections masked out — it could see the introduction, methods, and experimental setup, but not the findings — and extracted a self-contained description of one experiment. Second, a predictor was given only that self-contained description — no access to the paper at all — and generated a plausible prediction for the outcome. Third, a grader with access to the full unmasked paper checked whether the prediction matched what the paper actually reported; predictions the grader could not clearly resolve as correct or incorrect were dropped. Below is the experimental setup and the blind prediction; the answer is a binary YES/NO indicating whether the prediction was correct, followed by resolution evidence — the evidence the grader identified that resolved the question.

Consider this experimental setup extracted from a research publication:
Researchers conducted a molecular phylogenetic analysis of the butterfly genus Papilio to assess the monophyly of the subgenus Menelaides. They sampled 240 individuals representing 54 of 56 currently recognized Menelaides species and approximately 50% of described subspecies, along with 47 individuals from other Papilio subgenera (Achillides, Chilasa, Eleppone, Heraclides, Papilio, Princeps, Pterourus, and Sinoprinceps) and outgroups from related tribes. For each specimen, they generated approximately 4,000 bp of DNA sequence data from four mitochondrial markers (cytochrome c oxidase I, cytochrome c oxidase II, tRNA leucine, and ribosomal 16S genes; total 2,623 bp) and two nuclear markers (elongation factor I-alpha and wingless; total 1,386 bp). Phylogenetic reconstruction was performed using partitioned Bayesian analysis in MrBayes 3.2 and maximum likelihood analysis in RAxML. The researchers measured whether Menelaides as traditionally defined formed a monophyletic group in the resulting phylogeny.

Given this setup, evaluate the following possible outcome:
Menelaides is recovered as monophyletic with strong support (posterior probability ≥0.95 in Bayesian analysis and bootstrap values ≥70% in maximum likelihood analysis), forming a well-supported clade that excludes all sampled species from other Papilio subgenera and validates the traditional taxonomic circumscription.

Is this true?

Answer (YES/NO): NO